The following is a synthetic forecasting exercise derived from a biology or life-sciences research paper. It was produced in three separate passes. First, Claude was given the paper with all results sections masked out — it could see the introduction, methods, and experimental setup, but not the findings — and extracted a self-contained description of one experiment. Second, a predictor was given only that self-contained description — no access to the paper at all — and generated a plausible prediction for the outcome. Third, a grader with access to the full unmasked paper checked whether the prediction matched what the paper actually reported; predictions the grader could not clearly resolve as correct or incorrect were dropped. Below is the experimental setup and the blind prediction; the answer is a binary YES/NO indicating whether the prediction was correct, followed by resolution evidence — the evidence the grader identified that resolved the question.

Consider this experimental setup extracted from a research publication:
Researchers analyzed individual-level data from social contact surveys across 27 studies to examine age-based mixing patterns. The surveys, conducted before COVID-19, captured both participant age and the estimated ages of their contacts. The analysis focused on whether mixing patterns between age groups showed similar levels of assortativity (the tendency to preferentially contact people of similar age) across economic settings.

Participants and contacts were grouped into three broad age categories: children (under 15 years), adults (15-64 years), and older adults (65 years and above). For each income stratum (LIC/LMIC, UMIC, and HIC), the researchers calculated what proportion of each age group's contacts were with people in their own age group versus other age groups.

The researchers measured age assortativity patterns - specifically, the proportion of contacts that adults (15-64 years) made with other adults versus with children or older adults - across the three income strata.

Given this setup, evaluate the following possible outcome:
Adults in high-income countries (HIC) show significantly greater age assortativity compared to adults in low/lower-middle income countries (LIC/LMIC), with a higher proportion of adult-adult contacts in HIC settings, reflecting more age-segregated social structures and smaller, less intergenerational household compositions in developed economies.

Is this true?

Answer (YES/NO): YES